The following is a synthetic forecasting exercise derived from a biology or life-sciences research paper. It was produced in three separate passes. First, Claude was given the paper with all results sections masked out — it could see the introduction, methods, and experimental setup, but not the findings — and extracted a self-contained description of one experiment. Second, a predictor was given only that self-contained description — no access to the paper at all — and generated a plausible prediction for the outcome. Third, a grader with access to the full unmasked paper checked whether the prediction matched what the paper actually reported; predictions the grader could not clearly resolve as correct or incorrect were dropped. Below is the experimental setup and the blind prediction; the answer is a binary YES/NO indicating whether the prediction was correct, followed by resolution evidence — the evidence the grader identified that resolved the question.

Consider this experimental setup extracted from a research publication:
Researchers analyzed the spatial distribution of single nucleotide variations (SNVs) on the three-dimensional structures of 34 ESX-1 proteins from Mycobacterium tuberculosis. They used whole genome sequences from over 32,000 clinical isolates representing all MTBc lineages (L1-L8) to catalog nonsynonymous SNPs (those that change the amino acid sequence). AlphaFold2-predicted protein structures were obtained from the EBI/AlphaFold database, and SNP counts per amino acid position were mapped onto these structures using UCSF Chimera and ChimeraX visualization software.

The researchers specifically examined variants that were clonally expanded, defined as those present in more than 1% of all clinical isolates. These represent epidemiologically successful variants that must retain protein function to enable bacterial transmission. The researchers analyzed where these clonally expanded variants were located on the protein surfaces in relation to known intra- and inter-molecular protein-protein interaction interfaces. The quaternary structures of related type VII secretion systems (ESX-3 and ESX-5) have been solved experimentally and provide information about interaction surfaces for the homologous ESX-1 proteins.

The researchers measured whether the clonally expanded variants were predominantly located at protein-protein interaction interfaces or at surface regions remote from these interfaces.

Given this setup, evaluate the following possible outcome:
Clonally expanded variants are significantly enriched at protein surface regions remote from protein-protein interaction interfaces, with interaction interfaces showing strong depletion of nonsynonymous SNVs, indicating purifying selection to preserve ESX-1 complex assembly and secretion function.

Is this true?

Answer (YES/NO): YES